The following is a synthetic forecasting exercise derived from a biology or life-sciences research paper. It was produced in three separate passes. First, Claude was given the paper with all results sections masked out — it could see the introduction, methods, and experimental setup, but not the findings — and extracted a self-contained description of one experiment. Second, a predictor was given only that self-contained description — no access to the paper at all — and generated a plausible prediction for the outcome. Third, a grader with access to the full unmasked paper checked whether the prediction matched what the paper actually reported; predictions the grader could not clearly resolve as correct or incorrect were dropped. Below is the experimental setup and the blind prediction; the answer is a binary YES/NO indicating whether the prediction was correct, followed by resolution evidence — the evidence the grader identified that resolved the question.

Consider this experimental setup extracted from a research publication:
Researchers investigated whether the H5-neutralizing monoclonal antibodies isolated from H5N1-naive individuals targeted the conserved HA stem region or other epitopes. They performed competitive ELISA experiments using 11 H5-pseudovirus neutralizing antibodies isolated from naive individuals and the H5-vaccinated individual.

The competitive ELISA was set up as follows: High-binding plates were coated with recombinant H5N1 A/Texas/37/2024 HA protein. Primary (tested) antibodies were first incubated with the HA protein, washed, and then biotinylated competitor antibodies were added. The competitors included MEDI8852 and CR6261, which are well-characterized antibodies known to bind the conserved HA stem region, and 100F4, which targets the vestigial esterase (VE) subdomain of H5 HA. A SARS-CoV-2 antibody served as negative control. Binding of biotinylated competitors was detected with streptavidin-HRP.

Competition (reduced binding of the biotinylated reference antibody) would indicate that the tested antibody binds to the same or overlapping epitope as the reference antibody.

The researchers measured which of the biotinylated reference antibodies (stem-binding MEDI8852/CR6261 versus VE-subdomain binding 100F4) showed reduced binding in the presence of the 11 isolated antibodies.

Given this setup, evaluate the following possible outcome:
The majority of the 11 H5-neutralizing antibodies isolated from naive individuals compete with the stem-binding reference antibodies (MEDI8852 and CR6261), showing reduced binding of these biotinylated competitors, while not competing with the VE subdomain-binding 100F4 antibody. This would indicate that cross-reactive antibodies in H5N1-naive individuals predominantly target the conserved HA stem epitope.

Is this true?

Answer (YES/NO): YES